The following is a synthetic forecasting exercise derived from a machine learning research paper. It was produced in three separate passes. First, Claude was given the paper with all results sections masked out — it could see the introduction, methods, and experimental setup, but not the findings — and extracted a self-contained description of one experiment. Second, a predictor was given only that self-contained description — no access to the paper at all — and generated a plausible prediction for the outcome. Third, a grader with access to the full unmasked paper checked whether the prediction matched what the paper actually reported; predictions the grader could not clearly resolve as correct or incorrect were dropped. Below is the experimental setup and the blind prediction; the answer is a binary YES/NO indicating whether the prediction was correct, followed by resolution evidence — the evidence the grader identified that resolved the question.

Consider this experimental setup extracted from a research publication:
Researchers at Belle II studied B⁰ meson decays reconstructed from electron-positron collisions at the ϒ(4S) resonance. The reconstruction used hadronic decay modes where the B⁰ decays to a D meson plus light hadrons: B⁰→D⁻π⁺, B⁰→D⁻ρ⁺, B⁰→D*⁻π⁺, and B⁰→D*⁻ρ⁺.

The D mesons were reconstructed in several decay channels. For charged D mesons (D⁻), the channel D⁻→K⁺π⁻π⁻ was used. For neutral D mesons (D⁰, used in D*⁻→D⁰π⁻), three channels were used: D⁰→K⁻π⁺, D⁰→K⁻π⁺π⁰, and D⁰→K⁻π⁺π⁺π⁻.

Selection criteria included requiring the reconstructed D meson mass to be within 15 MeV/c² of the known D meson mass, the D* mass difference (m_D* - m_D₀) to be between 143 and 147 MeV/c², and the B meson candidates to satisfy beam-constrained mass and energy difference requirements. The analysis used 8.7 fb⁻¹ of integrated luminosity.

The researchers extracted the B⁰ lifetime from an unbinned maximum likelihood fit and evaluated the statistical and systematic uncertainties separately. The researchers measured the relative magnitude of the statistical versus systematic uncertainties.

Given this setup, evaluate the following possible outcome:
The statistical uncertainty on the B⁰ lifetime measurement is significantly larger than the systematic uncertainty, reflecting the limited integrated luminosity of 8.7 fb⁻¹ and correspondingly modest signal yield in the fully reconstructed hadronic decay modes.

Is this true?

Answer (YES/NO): YES